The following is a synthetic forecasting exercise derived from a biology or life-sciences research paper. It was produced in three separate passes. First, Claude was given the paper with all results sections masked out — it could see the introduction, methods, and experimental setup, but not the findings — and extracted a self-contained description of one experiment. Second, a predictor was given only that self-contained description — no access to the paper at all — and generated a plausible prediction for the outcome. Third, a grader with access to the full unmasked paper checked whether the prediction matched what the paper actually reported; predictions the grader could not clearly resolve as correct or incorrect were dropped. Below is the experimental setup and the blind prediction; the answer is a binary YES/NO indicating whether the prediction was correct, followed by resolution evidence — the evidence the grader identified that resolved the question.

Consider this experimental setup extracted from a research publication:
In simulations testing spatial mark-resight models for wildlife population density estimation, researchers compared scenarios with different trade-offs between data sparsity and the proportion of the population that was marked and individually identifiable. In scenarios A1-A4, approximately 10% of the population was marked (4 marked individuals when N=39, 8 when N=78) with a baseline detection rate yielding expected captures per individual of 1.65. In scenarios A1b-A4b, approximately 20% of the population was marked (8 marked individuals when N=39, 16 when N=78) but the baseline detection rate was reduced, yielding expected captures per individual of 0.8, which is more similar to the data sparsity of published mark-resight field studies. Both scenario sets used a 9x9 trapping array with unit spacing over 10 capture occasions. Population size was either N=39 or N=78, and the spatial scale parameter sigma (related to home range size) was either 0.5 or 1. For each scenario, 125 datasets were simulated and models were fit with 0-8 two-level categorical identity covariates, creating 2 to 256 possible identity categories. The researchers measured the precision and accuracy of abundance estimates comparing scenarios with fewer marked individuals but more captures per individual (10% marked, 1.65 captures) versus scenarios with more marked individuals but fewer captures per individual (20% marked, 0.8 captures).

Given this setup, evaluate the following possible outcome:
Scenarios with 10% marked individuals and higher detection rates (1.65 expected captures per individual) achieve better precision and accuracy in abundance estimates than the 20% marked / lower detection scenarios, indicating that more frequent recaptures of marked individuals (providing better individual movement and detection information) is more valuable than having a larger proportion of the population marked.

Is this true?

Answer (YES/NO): YES